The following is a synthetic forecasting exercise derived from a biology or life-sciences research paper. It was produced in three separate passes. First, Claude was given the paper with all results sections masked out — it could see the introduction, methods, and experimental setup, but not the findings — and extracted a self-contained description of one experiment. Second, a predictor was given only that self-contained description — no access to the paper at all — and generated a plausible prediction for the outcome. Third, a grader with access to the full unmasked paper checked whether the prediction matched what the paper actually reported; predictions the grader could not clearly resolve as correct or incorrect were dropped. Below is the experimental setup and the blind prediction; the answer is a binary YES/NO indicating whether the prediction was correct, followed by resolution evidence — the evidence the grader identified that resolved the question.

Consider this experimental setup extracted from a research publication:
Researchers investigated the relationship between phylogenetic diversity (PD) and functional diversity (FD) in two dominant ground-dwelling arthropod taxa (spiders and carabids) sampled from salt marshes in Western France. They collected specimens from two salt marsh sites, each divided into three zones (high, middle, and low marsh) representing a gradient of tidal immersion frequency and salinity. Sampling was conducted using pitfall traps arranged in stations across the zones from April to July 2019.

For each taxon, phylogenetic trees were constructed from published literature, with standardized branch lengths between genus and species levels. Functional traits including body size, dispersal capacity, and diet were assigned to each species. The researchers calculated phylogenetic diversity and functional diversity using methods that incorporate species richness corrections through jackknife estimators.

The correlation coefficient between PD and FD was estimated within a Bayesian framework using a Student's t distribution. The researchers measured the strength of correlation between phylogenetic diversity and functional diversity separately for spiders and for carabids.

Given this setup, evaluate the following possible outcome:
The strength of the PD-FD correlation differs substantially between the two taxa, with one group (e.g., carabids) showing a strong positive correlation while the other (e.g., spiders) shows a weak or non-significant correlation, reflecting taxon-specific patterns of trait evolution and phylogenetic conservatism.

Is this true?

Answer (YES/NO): NO